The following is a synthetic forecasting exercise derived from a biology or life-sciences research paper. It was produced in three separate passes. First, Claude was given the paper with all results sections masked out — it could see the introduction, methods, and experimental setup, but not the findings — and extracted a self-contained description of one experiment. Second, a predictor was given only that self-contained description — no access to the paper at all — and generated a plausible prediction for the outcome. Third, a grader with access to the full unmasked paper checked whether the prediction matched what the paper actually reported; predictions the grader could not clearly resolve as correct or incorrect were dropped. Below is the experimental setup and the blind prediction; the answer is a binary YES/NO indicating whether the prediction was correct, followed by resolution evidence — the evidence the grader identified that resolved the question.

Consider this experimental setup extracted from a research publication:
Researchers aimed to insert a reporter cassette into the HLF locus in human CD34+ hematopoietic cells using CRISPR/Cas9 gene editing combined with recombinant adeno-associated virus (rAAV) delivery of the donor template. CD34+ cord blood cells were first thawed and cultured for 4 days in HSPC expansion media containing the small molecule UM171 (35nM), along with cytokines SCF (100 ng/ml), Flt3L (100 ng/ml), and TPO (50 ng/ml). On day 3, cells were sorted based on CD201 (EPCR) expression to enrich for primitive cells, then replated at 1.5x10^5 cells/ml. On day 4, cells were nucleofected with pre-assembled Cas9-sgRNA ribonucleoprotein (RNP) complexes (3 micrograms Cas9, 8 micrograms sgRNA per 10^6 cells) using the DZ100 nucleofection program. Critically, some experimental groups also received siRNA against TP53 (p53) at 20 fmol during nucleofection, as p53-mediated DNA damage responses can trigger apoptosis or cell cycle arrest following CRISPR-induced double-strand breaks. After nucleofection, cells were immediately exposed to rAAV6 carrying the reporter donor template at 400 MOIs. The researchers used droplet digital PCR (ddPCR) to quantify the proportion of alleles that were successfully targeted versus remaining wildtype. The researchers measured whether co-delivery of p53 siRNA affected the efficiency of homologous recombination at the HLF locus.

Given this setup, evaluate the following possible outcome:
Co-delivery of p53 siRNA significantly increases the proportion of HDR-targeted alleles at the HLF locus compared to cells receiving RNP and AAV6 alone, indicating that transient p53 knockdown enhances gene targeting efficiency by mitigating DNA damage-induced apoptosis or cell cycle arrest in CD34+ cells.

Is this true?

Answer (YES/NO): NO